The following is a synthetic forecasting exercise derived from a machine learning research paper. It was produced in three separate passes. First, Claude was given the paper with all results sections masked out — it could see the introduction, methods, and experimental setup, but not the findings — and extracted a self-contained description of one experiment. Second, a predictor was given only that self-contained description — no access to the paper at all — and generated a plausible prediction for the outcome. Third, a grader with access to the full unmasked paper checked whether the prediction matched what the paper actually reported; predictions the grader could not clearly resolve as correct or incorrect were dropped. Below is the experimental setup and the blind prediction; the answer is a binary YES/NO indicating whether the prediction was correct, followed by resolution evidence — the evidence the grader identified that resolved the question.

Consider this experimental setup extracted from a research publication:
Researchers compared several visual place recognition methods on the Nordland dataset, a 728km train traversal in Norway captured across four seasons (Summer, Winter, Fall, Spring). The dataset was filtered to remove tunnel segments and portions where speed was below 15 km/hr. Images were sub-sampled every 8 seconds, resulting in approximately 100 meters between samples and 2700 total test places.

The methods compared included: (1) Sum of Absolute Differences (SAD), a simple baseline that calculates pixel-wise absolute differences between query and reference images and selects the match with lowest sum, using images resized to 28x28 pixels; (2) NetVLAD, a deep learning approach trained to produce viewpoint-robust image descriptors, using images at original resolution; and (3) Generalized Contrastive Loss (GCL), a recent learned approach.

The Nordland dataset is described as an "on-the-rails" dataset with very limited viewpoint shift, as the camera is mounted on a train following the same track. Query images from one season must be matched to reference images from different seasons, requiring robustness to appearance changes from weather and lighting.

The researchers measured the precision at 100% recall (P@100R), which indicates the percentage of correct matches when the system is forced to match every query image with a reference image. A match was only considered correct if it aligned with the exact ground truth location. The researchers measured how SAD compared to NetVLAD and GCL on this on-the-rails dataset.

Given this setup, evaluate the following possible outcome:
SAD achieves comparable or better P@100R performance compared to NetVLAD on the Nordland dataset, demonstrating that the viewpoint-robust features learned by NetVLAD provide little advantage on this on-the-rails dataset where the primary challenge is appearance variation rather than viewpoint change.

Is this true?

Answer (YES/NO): YES